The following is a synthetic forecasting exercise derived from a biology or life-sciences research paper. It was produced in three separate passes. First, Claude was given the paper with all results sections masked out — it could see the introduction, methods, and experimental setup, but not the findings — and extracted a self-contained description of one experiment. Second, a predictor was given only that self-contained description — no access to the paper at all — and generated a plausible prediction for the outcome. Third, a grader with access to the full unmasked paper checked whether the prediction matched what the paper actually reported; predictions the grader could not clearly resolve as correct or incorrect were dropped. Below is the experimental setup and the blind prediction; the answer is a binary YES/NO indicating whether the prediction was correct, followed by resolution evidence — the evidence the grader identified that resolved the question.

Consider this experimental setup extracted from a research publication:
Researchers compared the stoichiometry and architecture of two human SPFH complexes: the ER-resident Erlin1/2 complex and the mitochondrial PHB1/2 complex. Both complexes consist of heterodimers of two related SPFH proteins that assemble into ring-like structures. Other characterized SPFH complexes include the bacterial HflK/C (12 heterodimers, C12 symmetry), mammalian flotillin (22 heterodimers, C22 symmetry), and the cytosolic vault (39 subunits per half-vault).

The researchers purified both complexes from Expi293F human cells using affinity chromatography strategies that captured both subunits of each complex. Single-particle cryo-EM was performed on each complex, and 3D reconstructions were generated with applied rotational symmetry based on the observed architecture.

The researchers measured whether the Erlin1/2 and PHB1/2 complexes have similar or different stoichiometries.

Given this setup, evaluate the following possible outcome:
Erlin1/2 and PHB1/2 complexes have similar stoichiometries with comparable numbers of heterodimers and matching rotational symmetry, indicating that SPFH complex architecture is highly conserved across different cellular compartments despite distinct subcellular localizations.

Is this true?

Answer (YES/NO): NO